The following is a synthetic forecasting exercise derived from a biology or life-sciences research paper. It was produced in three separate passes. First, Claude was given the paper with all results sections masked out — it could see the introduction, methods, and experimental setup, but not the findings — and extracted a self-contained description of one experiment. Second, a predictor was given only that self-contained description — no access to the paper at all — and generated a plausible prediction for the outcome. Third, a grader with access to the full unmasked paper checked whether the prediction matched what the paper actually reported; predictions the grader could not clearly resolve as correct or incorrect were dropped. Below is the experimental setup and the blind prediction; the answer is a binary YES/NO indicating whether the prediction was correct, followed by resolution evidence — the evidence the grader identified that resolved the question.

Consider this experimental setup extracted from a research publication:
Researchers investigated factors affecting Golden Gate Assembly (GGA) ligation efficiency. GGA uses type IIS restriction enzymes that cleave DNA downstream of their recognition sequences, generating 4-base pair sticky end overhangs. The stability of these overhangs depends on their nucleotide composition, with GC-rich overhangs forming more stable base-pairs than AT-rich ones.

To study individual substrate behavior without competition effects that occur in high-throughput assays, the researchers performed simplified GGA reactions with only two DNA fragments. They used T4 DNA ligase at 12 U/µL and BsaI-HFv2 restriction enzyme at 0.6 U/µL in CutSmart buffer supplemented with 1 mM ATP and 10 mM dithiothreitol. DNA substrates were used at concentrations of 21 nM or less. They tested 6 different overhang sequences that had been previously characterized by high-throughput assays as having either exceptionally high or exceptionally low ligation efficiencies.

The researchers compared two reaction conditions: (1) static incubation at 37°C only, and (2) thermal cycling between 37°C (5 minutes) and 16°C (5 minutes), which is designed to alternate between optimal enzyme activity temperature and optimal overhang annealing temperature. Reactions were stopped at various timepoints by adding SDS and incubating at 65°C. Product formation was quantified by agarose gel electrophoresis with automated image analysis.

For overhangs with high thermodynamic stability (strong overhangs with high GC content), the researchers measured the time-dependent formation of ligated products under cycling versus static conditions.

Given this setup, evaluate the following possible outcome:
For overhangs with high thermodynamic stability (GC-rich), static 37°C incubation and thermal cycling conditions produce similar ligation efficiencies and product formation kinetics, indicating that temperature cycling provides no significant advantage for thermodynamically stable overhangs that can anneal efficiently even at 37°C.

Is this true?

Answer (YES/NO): NO